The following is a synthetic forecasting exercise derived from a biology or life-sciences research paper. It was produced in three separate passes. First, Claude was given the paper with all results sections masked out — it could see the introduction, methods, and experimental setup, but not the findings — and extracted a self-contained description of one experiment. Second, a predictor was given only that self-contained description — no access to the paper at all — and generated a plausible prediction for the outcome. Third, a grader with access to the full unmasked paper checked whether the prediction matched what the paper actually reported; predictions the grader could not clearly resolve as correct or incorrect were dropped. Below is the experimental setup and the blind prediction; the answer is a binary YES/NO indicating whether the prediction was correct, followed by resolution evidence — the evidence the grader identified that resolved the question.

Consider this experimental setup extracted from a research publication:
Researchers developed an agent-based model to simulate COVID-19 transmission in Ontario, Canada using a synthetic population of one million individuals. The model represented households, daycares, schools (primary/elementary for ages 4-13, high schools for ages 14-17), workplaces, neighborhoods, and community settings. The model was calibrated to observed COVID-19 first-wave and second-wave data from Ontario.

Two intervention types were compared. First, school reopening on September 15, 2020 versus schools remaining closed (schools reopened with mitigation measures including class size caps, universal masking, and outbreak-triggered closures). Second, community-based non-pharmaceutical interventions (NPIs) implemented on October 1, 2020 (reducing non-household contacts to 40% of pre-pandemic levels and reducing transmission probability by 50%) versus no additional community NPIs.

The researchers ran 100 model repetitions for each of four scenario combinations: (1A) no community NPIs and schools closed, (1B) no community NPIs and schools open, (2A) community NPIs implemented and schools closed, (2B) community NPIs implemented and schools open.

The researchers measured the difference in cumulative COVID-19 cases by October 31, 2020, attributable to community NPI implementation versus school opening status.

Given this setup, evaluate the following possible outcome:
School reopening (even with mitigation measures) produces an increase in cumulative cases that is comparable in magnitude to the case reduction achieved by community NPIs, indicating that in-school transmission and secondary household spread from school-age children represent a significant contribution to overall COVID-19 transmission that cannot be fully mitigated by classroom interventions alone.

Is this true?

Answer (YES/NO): NO